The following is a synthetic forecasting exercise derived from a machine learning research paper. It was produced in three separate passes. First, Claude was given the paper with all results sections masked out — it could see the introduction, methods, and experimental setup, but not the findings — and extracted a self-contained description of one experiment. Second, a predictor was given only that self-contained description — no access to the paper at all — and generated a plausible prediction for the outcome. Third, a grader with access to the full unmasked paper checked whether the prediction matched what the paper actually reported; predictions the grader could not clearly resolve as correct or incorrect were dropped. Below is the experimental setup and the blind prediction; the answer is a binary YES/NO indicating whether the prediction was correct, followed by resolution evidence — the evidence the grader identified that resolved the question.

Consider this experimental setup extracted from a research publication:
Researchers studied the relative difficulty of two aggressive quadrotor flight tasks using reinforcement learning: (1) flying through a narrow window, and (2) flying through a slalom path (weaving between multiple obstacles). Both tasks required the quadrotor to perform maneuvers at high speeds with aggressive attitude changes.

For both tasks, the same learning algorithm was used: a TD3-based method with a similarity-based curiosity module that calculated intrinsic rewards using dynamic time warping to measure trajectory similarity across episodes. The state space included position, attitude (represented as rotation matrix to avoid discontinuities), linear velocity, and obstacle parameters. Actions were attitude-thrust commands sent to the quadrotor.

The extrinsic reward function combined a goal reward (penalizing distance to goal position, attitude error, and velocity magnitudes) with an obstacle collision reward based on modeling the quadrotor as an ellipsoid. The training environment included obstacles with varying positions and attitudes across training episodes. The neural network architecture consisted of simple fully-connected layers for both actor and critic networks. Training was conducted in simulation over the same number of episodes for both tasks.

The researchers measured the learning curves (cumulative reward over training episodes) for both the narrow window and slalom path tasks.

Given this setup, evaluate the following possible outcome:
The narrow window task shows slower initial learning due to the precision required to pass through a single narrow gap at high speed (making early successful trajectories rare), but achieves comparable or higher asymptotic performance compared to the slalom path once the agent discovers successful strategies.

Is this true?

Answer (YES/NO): NO